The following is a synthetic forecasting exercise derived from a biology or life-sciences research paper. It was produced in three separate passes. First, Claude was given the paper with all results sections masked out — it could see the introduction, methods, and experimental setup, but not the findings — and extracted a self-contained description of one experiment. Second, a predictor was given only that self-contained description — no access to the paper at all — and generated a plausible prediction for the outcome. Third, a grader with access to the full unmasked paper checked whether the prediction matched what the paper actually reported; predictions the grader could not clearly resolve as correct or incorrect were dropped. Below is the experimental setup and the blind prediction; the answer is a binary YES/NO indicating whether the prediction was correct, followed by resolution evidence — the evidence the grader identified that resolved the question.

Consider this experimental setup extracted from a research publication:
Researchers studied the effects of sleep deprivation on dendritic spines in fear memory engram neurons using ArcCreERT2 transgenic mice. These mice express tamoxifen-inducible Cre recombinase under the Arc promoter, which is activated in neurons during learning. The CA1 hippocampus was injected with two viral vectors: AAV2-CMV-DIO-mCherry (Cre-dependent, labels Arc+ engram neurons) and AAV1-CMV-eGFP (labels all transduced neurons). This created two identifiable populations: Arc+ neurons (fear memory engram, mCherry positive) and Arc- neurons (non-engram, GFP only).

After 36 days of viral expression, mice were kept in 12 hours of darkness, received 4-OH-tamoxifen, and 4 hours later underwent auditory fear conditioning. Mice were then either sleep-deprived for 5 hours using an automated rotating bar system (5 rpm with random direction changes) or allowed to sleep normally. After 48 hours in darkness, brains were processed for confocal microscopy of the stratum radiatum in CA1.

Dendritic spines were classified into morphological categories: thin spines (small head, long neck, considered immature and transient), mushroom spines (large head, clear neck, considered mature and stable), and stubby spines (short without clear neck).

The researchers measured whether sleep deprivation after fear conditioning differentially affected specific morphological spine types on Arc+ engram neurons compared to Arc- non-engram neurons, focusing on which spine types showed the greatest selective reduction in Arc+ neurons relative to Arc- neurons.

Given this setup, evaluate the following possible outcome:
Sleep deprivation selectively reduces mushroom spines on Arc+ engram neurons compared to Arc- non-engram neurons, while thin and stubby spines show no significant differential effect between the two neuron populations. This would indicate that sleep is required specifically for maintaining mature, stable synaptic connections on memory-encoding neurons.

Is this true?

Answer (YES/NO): NO